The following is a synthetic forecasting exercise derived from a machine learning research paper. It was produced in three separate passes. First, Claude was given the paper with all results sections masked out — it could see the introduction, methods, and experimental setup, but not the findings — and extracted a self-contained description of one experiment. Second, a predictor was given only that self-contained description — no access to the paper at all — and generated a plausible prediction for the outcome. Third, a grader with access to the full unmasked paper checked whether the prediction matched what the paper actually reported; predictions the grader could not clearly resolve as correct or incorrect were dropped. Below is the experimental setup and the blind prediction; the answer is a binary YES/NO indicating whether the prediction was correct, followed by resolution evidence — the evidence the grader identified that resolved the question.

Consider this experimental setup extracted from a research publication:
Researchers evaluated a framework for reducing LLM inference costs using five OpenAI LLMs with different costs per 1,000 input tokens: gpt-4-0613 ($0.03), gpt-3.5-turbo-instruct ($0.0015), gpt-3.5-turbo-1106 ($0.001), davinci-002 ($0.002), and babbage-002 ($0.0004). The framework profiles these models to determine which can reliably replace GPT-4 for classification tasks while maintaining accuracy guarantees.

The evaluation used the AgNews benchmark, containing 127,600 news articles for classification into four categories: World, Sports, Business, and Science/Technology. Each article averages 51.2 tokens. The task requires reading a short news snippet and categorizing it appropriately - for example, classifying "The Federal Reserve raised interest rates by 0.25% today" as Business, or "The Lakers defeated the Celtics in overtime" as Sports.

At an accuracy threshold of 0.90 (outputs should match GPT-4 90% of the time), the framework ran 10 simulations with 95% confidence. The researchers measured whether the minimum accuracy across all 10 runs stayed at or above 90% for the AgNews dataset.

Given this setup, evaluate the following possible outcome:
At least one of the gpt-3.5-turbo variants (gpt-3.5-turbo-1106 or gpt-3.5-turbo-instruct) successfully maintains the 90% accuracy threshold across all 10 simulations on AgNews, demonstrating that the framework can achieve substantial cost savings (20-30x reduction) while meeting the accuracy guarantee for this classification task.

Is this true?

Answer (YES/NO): NO